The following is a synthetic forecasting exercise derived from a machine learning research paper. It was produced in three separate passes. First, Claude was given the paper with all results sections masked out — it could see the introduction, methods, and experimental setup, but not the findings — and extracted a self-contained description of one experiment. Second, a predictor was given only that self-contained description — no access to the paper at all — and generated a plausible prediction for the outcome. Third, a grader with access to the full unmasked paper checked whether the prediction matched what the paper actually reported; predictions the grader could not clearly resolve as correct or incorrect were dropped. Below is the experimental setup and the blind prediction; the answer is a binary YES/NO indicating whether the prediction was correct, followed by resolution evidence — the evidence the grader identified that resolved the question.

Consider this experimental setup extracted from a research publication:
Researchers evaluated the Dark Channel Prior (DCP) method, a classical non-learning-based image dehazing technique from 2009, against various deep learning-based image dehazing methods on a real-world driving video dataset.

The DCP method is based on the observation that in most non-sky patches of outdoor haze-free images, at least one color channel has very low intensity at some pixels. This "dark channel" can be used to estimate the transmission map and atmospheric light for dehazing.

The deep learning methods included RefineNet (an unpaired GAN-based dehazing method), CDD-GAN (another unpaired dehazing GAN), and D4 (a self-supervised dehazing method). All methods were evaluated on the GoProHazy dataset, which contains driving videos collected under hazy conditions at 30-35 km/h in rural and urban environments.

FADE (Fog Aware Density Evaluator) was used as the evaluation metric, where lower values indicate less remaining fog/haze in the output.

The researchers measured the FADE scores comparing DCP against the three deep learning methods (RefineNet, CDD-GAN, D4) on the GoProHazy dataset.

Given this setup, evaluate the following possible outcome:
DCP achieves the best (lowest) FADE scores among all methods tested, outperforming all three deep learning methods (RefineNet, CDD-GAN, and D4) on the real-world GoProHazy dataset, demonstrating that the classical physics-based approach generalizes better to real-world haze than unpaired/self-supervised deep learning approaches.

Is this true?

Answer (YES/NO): YES